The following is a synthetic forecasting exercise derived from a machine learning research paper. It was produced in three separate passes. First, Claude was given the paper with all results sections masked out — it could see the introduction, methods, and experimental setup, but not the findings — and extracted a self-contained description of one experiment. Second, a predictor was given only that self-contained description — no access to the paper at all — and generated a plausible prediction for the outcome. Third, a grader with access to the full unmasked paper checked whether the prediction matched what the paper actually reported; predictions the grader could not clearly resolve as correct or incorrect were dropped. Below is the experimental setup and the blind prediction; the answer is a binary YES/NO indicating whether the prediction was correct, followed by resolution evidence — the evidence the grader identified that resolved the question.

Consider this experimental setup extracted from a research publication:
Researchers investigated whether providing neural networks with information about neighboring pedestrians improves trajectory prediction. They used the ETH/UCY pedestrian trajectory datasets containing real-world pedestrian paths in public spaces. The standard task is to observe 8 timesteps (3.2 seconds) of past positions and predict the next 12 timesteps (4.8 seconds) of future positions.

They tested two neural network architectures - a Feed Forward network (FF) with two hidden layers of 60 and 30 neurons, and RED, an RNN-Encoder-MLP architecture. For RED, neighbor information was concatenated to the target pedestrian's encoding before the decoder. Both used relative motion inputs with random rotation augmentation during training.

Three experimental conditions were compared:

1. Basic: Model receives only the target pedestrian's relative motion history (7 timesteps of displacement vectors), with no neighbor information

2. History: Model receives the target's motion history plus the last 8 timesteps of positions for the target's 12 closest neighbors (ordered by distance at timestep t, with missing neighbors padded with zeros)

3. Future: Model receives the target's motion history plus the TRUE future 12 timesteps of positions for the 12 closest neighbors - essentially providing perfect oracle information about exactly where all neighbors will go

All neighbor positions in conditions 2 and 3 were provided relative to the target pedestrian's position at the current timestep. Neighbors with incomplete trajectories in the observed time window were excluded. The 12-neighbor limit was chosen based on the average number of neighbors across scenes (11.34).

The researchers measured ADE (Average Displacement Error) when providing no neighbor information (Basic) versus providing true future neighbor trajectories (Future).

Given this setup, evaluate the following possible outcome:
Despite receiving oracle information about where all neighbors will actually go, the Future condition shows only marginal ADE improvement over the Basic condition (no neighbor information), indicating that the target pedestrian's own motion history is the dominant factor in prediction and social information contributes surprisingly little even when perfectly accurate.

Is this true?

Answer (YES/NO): NO